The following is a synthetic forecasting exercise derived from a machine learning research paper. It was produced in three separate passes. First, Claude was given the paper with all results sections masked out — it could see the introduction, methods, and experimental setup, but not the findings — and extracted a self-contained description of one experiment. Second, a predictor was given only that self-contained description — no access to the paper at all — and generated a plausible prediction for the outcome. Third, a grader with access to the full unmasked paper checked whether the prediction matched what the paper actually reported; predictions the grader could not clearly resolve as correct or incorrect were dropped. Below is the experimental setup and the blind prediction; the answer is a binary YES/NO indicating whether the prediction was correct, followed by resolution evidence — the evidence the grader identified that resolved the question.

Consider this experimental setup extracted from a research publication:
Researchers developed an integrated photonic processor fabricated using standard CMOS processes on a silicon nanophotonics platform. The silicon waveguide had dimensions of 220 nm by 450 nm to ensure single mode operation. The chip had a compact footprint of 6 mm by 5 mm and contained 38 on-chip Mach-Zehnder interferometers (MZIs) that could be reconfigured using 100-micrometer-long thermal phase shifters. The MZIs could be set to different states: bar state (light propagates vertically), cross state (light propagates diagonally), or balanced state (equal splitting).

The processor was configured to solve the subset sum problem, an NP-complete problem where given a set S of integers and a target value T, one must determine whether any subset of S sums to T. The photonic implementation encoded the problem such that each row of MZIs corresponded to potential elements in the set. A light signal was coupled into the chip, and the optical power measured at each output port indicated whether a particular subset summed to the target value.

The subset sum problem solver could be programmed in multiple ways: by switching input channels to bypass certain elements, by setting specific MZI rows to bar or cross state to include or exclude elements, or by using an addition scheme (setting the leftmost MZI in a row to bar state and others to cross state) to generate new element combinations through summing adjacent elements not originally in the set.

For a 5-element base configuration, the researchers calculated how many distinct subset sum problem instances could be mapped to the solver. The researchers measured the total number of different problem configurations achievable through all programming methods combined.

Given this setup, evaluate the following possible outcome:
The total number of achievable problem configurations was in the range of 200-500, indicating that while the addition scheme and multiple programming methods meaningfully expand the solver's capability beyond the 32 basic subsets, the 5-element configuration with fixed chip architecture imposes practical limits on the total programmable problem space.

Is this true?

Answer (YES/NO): NO